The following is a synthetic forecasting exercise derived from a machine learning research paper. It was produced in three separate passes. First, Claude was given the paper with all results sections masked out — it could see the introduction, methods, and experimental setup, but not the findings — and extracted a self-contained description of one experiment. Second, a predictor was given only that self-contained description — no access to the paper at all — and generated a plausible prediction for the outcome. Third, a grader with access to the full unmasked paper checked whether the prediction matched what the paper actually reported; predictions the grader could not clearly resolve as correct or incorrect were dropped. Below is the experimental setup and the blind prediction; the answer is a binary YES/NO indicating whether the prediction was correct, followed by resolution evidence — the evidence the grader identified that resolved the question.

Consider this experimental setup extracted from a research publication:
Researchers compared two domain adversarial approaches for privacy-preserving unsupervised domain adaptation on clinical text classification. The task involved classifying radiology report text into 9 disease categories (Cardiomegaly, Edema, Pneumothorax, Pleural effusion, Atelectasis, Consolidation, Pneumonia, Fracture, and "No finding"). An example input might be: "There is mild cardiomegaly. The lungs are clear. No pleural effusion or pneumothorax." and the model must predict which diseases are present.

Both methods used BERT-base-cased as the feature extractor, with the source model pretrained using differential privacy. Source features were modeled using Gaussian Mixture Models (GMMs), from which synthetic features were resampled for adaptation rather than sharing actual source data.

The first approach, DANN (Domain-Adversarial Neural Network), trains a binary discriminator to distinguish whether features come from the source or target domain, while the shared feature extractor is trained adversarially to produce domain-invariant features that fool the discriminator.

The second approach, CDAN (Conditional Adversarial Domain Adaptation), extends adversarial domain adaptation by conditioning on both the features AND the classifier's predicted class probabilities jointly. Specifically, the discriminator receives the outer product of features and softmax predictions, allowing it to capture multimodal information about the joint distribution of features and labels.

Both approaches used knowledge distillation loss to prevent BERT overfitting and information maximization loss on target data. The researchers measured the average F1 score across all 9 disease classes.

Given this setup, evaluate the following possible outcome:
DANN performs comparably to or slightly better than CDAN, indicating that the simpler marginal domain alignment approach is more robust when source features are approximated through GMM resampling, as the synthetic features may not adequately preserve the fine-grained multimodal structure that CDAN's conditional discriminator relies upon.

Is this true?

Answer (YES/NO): NO